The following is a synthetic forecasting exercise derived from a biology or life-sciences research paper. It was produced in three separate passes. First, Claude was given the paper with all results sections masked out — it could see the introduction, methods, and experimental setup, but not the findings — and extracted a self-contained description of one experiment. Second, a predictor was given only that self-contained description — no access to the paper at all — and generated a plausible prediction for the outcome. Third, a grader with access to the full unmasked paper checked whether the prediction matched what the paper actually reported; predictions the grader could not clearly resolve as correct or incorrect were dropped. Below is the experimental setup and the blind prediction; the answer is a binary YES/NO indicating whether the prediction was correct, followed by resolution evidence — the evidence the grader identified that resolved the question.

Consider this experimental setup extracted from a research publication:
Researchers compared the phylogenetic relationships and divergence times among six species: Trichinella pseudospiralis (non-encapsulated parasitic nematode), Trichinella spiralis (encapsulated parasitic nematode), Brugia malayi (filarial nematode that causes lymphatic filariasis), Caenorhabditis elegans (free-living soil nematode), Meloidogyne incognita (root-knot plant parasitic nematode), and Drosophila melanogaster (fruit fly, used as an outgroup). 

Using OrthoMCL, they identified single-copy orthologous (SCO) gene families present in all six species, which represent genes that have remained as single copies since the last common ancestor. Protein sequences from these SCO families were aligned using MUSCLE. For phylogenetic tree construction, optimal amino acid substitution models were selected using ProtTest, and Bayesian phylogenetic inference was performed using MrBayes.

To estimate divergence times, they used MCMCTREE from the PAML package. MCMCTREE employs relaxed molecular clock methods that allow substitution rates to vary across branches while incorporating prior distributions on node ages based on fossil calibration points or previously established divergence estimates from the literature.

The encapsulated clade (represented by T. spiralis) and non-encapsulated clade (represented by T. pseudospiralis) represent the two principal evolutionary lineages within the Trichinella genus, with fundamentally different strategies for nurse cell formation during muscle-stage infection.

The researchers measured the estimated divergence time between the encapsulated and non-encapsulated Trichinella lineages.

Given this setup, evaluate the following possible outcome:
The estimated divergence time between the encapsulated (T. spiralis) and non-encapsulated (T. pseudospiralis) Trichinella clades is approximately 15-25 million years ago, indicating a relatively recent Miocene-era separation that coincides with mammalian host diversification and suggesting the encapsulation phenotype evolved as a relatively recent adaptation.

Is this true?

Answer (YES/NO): YES